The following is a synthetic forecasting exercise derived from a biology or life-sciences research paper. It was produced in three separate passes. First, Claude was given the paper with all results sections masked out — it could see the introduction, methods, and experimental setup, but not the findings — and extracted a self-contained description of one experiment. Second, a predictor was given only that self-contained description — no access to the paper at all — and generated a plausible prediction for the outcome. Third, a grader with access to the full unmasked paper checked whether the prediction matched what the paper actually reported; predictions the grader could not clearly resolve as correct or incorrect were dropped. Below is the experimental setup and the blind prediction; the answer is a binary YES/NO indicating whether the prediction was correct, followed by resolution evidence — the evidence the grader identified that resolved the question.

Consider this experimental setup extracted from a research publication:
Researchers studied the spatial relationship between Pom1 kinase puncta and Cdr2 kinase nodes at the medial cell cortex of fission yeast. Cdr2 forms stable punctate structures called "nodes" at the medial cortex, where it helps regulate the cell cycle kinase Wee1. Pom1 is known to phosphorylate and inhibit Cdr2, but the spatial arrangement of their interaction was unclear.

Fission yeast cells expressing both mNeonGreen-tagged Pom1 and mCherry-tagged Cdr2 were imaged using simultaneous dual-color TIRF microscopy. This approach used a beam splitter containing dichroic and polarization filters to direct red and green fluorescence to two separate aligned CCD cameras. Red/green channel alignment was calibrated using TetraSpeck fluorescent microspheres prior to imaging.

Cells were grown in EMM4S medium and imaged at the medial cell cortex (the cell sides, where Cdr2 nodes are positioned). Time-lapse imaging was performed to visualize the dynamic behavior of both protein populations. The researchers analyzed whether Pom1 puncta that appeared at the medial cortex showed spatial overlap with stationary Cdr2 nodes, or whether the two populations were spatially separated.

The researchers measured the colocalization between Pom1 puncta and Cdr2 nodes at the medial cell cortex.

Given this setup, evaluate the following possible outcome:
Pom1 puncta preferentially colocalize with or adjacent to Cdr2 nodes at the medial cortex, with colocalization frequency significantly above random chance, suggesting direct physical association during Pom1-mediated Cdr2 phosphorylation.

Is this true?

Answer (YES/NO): NO